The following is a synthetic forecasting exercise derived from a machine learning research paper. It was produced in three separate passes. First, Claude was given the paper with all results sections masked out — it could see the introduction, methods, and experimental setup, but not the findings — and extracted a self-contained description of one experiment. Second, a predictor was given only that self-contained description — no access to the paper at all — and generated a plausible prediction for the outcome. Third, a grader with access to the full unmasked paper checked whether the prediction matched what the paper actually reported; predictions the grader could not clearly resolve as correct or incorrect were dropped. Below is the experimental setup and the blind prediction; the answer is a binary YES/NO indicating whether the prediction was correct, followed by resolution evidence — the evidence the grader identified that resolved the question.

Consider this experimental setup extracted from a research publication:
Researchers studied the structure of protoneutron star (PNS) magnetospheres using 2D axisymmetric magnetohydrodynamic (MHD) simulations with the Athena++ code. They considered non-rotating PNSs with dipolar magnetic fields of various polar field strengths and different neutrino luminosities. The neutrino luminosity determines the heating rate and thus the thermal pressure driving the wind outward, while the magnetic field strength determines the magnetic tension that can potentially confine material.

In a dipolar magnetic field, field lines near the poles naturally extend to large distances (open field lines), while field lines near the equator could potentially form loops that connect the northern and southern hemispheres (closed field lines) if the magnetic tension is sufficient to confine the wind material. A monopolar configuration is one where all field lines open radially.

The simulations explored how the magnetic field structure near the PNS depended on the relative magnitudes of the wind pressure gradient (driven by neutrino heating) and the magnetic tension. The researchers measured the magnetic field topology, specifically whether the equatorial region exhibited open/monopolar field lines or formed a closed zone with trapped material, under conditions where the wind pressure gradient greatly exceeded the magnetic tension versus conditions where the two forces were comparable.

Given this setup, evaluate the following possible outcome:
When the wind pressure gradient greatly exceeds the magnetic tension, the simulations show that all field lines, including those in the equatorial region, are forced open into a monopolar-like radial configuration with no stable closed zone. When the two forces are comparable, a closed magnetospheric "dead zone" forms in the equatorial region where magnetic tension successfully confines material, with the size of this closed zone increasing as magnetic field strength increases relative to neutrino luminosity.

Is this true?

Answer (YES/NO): YES